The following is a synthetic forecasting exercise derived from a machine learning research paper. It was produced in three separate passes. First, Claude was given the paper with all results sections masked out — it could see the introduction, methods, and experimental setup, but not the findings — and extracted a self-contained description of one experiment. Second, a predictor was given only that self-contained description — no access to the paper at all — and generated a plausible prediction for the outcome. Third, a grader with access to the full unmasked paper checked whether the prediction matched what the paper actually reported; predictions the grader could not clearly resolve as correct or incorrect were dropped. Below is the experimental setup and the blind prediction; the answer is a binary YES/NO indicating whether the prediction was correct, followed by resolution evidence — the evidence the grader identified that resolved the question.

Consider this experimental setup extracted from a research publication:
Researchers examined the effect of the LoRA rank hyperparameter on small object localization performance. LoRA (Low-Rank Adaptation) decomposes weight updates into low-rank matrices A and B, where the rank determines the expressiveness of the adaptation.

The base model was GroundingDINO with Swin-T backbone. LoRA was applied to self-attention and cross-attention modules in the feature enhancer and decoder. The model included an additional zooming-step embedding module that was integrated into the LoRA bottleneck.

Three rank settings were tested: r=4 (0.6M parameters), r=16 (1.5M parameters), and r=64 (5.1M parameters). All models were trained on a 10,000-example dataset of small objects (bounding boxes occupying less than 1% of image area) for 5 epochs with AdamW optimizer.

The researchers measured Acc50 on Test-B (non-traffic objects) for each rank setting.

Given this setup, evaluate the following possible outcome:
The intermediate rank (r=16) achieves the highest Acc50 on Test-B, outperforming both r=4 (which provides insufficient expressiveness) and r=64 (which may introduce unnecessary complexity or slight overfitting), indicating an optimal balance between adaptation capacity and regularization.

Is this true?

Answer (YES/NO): YES